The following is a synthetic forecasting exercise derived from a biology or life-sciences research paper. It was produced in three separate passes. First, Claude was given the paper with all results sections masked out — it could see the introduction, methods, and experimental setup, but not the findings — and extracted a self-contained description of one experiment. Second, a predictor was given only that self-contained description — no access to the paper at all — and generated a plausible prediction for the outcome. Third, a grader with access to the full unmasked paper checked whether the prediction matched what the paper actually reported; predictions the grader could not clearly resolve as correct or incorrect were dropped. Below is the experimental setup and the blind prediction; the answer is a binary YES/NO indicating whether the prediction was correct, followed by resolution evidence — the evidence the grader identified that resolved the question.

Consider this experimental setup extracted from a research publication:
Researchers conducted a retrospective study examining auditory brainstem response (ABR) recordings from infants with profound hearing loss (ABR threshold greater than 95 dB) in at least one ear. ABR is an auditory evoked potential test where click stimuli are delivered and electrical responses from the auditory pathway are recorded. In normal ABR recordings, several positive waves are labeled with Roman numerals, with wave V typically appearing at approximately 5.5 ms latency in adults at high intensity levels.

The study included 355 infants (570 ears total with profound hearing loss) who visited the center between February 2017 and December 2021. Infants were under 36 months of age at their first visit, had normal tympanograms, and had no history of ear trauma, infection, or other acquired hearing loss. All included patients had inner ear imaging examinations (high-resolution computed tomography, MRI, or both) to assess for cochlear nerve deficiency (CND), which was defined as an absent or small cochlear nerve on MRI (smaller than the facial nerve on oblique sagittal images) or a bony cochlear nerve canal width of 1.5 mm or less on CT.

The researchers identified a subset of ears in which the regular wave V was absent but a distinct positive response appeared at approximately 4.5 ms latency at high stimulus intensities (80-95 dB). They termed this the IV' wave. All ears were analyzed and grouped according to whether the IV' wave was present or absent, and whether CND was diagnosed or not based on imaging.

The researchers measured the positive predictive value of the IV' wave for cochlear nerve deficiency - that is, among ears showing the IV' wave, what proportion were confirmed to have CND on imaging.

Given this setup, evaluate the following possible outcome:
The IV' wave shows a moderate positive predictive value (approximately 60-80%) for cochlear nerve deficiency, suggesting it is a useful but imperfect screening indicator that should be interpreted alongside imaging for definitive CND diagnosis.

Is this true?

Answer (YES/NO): NO